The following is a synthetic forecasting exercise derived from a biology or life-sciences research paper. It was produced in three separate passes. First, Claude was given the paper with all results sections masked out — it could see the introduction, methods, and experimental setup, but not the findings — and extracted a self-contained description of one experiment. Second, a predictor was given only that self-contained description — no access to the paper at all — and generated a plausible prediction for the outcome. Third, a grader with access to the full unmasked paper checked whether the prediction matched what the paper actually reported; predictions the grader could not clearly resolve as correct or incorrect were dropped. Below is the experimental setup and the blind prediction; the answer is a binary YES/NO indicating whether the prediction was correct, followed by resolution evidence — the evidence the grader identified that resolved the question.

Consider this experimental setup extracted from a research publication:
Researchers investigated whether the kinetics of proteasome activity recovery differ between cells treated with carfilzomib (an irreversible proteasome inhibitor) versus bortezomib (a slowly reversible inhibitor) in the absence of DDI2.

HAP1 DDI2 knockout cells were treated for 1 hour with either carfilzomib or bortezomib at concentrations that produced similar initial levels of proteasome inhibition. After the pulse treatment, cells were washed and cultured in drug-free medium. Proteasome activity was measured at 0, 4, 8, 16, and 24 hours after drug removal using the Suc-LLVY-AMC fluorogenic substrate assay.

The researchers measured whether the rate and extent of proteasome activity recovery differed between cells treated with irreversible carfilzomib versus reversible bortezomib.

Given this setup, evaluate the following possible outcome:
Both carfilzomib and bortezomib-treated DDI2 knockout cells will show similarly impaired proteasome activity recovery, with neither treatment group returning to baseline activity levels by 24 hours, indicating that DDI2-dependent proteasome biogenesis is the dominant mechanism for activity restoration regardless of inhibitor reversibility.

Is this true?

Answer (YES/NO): NO